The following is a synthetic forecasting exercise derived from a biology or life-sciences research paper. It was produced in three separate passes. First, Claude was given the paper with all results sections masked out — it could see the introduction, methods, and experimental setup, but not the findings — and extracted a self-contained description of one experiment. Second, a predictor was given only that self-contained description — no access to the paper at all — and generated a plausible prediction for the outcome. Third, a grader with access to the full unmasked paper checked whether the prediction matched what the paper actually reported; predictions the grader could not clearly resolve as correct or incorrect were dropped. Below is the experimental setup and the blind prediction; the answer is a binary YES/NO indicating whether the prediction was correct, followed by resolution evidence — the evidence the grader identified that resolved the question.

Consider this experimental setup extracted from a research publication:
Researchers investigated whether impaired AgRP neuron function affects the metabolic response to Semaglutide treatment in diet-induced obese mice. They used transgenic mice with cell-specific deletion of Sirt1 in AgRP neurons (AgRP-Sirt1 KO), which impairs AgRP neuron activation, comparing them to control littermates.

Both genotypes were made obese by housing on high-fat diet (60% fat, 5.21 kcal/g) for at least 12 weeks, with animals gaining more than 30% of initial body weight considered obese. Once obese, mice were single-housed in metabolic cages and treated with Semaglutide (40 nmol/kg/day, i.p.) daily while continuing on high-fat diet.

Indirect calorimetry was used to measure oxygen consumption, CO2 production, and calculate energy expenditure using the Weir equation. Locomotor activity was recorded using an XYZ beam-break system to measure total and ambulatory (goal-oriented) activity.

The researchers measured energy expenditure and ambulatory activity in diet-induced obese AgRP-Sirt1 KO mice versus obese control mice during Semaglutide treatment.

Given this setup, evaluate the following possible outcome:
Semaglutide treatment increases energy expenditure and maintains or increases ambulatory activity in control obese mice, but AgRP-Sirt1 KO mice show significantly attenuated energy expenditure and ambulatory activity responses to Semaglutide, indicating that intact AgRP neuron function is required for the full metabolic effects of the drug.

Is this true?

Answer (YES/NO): NO